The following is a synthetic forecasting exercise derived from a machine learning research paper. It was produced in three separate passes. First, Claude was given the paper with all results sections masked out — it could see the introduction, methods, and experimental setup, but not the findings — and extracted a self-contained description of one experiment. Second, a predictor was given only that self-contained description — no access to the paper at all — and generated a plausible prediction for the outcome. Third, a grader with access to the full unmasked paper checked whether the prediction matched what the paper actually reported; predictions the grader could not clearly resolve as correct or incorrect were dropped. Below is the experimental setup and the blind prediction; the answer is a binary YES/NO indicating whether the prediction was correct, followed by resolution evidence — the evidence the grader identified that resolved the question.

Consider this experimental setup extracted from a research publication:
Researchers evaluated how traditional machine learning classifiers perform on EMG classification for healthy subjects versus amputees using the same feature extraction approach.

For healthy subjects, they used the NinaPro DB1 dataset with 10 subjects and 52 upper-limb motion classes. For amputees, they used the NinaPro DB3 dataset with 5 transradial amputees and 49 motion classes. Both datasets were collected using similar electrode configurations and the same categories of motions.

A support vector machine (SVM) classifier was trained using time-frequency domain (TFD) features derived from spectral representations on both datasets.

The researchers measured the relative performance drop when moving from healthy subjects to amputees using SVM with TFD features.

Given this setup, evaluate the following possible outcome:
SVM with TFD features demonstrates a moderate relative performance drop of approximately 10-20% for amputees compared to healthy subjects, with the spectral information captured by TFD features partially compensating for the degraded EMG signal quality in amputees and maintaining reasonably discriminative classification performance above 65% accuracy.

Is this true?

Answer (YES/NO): NO